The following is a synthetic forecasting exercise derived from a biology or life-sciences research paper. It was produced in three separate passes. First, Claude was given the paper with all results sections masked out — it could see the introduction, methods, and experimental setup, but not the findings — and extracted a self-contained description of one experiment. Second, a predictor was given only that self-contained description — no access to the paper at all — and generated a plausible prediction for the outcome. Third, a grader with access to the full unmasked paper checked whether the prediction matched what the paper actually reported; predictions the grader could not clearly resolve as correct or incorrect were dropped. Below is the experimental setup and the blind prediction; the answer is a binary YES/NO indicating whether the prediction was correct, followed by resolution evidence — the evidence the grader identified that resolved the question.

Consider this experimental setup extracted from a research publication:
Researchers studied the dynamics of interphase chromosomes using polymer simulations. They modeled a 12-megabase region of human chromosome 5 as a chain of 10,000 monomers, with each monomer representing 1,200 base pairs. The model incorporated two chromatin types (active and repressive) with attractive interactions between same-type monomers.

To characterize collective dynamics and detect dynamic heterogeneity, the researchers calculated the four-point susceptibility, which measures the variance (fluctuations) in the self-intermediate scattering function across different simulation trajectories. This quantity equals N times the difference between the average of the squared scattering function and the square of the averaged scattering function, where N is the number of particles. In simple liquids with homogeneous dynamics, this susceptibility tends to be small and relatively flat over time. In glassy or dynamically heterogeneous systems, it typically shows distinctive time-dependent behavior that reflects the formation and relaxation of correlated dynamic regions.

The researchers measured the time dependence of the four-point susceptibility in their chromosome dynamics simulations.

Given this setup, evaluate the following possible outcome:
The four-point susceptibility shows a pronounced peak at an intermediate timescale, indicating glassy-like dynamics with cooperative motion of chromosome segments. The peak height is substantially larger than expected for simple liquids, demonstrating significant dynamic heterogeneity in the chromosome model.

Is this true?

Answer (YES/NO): YES